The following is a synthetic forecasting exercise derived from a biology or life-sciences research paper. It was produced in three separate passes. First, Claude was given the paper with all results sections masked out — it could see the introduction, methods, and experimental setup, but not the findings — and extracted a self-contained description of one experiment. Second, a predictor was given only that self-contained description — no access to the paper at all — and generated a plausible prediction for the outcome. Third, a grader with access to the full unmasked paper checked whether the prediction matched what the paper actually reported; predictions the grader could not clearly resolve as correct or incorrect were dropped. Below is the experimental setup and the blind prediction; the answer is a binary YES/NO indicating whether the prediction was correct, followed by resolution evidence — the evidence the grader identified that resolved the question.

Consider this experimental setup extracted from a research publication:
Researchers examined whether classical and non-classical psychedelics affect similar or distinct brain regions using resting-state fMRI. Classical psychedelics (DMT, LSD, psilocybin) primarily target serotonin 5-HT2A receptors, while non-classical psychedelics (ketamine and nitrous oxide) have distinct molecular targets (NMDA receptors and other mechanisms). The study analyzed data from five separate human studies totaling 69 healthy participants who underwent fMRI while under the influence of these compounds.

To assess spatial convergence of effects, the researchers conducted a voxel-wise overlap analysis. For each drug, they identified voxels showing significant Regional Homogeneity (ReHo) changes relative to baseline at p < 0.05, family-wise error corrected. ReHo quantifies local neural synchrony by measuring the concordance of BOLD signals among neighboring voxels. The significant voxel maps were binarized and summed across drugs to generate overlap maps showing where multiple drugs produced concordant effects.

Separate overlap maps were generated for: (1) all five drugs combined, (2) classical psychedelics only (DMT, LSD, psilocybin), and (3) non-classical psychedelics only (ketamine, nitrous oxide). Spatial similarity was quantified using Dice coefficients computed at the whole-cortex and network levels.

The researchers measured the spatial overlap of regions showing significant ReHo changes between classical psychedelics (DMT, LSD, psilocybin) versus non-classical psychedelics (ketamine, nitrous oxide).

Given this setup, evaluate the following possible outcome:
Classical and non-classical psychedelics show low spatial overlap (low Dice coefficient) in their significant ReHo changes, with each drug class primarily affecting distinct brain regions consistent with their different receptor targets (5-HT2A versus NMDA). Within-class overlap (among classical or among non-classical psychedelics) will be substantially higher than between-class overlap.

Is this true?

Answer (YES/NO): NO